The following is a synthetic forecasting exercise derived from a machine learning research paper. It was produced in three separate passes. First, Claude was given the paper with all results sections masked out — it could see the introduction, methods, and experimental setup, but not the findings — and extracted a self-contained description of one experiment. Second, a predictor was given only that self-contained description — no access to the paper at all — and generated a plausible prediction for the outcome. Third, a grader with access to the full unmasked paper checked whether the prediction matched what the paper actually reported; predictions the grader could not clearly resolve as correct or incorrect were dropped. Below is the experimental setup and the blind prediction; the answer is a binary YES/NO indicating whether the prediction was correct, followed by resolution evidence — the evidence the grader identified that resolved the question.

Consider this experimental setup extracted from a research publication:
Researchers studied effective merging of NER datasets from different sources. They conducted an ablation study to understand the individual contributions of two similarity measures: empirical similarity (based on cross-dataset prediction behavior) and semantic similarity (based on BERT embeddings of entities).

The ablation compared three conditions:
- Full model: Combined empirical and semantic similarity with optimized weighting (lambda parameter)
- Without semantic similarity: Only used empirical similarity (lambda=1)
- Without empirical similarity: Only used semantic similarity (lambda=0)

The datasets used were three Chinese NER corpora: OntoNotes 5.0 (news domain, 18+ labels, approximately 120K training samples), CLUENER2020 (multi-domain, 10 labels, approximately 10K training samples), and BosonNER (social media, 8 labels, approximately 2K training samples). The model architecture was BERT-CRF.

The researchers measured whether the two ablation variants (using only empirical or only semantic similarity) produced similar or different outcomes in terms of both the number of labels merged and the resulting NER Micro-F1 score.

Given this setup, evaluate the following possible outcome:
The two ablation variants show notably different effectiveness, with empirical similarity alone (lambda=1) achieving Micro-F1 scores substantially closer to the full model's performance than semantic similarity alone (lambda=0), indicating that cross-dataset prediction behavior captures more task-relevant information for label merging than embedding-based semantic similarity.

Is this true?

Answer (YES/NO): NO